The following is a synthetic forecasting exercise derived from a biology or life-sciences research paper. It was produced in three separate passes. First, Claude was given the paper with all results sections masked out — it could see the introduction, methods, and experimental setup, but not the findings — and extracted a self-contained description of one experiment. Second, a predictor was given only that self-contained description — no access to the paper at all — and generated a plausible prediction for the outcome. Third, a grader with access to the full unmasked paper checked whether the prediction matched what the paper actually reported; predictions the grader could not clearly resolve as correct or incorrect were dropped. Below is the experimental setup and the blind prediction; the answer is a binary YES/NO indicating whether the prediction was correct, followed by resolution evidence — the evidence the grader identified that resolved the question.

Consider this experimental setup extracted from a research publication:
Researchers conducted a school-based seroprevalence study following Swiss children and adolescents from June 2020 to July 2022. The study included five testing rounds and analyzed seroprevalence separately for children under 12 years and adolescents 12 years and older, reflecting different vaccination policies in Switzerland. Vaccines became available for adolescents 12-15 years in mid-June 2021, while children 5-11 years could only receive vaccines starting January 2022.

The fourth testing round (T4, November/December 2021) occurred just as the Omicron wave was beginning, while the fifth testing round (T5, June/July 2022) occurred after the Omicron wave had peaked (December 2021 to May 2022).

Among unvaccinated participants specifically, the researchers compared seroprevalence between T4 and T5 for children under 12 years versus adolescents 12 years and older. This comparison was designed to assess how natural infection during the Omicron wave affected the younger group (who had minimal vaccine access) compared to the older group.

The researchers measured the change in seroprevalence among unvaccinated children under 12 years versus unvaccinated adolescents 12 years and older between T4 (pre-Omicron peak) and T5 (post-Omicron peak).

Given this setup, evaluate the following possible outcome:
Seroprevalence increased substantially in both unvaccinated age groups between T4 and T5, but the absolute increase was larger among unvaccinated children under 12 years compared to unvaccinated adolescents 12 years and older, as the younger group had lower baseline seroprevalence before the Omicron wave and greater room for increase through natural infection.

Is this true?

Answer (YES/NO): YES